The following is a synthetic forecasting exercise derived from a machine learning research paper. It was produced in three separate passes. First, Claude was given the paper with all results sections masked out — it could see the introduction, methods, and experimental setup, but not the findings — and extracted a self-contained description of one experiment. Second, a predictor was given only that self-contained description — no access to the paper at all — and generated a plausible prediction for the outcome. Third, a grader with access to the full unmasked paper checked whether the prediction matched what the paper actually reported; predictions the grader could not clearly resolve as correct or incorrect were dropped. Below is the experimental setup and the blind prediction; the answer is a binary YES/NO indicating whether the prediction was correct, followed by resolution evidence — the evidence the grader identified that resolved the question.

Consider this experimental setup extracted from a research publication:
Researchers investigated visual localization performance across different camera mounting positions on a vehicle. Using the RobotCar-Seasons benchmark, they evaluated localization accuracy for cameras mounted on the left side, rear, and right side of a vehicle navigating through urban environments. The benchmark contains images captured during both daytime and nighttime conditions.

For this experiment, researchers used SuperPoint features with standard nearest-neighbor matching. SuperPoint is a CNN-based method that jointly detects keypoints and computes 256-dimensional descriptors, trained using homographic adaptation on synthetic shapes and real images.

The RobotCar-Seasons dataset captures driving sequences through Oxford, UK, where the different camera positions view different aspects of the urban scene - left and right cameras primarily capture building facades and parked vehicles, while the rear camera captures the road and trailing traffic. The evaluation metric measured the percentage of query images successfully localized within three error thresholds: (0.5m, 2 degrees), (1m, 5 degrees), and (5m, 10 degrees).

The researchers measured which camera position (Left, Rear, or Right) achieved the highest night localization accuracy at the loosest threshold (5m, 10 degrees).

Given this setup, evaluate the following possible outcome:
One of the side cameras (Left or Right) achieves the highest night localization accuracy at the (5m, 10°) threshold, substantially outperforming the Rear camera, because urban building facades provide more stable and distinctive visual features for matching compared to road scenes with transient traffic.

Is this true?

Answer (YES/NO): NO